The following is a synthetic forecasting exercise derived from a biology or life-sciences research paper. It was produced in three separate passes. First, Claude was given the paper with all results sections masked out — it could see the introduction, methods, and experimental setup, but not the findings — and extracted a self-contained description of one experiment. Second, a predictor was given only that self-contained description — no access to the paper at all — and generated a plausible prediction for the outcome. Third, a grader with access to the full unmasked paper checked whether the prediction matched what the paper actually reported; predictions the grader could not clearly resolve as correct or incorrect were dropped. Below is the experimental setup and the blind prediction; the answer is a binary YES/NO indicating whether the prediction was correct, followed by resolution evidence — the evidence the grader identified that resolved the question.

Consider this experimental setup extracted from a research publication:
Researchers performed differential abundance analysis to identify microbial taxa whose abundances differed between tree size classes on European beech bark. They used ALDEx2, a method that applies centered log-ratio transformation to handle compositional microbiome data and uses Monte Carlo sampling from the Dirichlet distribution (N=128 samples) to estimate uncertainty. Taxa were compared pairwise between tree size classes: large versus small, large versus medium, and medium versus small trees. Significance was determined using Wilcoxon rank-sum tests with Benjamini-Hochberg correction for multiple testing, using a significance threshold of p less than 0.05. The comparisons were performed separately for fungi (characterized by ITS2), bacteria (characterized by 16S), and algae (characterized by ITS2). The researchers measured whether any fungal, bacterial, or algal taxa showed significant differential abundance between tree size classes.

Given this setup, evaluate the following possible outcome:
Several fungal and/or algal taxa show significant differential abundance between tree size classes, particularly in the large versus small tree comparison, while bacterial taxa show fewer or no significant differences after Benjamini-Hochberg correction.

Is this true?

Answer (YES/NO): NO